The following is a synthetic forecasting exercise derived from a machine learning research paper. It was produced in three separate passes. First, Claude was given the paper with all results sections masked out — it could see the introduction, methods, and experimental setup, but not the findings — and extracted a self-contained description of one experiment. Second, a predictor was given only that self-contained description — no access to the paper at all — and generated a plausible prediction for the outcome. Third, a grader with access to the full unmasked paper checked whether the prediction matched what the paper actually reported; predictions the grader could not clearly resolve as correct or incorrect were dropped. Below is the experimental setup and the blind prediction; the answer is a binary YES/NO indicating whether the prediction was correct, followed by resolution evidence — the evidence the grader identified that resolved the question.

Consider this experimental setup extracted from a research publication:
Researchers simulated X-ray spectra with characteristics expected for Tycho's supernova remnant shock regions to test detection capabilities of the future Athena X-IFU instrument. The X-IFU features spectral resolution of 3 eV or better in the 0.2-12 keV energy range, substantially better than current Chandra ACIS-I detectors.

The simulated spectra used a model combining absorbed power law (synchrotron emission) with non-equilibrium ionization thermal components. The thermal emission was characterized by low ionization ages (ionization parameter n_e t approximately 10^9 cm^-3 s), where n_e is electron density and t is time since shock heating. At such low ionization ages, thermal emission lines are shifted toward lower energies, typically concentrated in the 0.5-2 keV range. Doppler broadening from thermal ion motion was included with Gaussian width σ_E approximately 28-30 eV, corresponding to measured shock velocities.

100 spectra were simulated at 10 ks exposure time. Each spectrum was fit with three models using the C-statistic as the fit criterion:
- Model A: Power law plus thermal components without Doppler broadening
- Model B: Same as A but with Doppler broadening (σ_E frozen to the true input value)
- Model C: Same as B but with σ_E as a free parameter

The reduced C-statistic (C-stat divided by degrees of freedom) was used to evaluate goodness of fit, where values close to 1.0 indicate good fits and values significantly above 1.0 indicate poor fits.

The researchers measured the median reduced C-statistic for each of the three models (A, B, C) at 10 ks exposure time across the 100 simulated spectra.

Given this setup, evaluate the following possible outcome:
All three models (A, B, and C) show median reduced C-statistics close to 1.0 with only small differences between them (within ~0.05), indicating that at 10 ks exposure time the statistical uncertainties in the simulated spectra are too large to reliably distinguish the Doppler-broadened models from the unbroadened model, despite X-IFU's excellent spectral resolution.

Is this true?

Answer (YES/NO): NO